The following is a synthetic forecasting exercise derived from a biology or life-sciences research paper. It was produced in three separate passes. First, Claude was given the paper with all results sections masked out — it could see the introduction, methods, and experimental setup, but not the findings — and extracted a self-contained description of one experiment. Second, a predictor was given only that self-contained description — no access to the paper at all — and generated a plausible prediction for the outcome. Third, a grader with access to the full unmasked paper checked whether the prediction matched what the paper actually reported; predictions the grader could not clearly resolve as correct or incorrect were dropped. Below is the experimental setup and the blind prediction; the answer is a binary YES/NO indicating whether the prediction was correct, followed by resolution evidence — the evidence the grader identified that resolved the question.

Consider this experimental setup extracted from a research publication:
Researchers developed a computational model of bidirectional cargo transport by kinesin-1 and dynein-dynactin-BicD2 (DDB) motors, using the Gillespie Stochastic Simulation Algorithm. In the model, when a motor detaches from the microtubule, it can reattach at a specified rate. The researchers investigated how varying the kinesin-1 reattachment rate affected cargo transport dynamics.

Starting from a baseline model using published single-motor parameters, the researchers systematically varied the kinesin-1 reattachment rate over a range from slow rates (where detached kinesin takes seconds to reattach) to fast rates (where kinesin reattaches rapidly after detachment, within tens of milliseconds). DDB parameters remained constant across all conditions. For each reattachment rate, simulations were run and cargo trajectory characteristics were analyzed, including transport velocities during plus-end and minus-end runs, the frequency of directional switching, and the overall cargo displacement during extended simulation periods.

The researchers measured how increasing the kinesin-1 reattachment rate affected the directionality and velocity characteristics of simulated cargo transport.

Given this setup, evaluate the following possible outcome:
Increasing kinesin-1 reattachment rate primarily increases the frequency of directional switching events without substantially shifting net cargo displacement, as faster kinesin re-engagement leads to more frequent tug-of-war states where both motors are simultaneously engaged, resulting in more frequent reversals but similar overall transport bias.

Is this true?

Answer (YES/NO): NO